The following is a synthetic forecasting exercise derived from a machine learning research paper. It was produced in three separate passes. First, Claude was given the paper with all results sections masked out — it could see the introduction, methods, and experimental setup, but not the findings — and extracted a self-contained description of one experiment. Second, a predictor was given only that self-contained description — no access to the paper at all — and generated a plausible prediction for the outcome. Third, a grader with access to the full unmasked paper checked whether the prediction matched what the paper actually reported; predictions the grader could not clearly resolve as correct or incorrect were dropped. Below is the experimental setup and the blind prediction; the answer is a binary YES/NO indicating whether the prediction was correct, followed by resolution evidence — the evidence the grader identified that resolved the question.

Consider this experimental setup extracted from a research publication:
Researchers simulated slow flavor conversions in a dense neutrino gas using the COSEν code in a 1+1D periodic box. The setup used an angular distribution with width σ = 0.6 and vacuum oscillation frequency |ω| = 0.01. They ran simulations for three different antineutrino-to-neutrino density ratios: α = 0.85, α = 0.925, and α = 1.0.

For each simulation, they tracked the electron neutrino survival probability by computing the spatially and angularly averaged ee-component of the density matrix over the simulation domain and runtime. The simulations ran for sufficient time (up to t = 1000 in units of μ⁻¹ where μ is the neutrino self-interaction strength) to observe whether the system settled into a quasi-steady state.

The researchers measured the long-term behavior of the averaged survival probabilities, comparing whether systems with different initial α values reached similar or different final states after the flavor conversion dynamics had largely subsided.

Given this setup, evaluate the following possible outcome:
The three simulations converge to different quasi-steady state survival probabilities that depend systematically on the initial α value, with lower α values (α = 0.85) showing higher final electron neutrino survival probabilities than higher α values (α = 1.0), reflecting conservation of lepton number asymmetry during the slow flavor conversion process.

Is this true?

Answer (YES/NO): YES